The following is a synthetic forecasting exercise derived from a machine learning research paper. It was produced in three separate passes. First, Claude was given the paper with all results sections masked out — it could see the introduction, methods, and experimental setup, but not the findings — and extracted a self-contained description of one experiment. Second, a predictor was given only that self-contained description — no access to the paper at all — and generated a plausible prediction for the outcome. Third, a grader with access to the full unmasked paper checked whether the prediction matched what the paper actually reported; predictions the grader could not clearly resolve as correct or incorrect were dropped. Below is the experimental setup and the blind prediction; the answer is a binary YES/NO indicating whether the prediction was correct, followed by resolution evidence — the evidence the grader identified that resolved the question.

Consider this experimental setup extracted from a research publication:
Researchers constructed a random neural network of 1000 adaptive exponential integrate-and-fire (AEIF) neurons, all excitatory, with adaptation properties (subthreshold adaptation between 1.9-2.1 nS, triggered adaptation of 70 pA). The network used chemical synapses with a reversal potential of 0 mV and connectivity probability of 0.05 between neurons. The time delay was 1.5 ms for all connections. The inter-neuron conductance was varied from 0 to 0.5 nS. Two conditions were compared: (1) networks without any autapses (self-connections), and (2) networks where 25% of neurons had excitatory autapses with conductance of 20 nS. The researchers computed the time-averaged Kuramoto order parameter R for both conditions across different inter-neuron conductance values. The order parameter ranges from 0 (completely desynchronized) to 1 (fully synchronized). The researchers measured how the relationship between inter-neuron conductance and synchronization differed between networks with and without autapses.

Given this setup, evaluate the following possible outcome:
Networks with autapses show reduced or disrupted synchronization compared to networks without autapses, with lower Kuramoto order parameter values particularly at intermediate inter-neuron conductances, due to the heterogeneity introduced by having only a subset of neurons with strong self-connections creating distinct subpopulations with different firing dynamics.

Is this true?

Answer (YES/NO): NO